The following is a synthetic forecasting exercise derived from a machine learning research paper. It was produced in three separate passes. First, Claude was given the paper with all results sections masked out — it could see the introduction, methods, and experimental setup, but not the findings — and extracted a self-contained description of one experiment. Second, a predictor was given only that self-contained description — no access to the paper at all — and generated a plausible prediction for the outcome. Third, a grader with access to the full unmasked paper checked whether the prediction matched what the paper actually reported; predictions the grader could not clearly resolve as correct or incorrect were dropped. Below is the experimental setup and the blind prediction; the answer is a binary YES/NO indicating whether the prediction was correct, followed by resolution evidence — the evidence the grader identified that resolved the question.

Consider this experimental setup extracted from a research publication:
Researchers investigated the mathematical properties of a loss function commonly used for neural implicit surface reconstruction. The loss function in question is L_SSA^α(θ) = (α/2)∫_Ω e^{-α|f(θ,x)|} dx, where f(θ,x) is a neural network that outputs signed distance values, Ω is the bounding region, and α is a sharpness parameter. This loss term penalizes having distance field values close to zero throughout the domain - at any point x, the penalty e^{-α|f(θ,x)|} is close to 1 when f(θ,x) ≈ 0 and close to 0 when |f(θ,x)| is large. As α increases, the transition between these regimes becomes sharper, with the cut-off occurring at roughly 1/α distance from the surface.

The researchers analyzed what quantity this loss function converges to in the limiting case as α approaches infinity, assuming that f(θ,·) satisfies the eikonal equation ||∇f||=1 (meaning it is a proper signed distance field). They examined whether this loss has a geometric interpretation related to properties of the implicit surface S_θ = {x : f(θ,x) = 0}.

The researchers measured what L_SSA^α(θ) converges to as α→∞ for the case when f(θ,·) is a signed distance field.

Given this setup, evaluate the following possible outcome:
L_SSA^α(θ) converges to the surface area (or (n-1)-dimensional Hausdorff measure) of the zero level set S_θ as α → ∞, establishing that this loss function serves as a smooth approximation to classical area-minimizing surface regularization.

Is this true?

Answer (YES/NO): YES